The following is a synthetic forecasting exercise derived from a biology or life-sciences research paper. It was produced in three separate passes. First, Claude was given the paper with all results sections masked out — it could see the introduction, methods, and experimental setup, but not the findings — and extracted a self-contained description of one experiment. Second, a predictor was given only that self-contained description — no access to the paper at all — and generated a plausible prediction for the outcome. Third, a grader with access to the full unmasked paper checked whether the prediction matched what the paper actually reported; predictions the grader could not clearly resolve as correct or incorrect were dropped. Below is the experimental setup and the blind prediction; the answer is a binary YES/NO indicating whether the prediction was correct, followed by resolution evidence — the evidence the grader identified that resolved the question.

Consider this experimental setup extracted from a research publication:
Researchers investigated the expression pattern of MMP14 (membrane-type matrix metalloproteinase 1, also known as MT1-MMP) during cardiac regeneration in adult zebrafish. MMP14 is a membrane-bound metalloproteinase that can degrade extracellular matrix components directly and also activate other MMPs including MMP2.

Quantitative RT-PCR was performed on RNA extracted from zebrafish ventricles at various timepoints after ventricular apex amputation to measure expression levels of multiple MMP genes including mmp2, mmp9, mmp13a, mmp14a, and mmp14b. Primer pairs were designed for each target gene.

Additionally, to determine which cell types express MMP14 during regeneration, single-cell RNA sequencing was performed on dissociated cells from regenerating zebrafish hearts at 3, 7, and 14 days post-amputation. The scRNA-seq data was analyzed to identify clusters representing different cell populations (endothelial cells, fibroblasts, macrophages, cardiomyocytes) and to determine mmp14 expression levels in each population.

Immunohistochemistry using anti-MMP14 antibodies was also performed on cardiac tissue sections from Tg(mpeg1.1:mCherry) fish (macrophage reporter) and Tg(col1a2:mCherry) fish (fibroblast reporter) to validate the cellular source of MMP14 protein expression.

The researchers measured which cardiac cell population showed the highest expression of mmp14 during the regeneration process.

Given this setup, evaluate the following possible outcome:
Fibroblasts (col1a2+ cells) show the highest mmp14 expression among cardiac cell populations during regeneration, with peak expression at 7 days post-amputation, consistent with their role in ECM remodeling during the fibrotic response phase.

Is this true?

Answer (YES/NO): NO